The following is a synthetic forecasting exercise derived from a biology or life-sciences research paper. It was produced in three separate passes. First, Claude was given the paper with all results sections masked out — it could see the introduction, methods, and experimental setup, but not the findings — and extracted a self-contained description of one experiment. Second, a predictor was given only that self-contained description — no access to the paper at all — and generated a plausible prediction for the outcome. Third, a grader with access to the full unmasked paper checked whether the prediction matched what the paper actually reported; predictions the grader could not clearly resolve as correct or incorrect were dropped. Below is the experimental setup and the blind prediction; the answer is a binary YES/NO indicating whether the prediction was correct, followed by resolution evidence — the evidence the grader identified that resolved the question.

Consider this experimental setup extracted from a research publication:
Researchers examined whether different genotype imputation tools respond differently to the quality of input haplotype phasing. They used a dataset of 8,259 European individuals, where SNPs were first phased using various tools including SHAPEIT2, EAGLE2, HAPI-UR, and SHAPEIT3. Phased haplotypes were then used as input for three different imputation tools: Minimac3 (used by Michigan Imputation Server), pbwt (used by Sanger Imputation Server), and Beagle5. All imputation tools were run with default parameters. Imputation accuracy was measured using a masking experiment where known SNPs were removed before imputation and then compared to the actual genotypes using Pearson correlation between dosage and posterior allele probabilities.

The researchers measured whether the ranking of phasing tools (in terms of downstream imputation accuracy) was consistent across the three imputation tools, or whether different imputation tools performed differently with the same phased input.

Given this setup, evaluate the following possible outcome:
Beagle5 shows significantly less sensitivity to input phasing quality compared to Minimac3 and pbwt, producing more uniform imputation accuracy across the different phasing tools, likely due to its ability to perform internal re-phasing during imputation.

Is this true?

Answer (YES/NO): NO